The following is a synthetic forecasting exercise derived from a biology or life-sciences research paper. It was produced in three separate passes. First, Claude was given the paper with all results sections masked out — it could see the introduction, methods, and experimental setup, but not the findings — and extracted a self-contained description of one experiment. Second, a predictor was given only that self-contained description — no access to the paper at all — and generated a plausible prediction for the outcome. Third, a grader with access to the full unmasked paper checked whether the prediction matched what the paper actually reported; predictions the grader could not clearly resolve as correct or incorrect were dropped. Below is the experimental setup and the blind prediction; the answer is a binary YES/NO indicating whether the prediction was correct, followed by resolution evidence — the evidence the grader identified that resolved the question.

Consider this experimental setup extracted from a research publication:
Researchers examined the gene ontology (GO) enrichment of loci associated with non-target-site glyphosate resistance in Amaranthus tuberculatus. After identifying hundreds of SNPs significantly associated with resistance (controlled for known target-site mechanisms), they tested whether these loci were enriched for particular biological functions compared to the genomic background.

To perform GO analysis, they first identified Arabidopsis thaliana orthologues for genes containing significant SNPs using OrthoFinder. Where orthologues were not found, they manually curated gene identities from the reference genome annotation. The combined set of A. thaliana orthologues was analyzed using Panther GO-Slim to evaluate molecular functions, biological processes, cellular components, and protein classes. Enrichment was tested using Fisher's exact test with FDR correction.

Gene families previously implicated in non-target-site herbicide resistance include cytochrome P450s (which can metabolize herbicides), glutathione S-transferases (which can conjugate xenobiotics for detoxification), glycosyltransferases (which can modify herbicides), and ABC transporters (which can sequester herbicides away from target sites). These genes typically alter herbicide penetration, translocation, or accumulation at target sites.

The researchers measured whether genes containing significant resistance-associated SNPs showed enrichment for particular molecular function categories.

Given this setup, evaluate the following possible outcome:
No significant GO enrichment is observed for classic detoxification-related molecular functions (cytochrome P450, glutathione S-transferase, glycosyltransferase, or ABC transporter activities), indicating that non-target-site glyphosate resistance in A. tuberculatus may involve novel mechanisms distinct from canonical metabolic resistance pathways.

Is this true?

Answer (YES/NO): NO